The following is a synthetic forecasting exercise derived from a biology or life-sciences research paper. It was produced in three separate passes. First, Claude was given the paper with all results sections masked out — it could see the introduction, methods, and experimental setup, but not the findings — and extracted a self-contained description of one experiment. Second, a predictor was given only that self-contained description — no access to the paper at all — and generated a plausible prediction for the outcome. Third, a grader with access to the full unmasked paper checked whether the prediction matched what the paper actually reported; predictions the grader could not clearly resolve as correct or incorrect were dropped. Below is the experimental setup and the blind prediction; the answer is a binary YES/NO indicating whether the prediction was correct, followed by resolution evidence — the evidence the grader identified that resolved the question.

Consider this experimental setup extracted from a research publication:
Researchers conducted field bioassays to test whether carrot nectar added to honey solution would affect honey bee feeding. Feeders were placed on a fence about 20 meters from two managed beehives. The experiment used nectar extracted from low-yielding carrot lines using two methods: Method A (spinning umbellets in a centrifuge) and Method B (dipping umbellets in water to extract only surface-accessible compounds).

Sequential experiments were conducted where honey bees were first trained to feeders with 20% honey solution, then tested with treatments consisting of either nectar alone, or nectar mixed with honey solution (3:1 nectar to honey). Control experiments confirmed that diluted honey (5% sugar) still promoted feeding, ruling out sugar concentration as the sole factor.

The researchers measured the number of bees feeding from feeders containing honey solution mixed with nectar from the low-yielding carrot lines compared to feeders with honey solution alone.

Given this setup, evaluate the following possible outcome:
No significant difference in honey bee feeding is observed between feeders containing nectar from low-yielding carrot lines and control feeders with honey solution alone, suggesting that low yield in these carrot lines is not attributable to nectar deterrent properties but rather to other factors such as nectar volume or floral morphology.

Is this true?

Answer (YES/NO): NO